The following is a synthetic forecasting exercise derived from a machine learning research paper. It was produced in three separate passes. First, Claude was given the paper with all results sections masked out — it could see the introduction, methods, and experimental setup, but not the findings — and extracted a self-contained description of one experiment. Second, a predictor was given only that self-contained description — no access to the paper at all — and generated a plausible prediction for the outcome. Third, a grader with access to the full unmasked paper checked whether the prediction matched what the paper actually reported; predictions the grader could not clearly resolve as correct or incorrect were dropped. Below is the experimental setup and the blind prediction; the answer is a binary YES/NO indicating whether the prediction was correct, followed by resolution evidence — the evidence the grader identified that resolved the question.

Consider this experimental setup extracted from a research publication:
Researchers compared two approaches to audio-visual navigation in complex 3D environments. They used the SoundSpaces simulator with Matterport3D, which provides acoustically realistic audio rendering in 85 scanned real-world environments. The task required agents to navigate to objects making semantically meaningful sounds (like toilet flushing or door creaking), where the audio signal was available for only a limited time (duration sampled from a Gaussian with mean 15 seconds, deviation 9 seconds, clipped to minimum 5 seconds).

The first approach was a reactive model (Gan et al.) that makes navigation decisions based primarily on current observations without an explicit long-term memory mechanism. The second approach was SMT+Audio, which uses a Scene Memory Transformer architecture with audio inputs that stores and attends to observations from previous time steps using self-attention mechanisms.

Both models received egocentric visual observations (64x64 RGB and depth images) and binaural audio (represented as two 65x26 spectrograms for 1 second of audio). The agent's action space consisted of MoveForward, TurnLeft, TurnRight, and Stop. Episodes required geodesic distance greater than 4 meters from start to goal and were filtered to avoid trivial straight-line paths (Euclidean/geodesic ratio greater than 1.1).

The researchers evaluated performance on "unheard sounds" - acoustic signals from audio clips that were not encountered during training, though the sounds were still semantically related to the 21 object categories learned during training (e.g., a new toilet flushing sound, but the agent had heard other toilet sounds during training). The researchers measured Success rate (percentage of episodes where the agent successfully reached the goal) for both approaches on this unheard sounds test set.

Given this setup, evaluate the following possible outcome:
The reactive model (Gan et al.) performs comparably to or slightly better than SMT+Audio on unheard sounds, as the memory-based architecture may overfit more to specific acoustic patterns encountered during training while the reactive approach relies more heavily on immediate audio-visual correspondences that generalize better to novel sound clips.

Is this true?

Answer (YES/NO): NO